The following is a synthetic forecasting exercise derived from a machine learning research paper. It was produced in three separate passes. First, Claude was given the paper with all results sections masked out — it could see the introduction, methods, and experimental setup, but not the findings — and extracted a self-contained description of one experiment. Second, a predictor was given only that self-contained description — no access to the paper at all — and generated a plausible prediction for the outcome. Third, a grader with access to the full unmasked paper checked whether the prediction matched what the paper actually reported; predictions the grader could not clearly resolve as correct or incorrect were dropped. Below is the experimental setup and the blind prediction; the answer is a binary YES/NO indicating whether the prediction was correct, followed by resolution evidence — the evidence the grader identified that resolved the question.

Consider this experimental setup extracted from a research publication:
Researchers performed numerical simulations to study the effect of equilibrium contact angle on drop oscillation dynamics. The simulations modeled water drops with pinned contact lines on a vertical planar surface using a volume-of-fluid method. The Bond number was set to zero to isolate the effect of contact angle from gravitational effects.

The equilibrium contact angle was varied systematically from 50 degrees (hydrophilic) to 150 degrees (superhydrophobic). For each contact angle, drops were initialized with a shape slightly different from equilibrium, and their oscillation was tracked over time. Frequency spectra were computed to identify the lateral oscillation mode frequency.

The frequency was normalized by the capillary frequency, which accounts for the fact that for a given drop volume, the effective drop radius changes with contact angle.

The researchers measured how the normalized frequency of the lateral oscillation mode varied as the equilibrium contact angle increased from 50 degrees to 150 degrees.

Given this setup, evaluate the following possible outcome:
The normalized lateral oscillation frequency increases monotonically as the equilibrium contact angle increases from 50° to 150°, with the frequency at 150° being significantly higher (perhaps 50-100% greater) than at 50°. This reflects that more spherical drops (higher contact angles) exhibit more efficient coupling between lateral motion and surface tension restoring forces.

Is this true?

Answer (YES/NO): NO